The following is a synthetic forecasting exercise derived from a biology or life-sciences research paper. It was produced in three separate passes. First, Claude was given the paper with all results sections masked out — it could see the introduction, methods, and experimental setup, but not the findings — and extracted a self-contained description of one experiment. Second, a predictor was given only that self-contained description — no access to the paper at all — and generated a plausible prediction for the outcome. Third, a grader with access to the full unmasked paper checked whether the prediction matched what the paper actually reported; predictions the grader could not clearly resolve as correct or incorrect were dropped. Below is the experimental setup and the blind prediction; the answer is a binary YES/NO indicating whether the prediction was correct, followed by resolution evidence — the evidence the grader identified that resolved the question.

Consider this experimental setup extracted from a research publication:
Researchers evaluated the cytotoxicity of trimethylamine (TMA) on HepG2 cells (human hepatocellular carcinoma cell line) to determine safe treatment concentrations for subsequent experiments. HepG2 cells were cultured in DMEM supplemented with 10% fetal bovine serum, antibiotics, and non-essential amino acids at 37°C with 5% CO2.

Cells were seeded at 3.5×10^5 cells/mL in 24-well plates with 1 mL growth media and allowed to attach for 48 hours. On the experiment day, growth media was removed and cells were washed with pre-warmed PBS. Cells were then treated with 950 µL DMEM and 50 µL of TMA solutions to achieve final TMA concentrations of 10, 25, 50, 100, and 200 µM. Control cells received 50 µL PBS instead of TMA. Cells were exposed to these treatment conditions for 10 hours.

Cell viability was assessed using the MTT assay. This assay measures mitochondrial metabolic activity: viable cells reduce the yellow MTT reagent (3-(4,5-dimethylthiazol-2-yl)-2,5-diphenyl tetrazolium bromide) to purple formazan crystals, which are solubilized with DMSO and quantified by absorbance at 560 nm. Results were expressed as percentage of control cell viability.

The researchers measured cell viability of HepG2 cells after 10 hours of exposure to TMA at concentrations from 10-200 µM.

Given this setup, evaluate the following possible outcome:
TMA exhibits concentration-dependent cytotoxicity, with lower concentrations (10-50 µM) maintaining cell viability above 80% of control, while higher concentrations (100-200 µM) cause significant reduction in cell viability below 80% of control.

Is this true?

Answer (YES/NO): NO